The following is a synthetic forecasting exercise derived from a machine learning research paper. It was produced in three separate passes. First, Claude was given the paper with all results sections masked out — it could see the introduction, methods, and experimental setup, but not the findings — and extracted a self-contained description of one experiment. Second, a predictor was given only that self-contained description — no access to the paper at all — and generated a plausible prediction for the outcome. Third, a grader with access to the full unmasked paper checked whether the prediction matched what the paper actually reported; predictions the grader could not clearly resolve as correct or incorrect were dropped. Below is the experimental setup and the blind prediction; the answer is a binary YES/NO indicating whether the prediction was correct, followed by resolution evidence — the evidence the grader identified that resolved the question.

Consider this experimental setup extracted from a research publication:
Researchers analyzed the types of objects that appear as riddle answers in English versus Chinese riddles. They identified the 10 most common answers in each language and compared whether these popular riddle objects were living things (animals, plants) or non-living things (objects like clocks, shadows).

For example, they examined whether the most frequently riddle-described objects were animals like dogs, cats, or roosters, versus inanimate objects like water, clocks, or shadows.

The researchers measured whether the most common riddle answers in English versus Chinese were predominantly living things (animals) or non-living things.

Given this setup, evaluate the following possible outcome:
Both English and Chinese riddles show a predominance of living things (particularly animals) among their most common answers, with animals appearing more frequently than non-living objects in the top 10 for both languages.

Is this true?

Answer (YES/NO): NO